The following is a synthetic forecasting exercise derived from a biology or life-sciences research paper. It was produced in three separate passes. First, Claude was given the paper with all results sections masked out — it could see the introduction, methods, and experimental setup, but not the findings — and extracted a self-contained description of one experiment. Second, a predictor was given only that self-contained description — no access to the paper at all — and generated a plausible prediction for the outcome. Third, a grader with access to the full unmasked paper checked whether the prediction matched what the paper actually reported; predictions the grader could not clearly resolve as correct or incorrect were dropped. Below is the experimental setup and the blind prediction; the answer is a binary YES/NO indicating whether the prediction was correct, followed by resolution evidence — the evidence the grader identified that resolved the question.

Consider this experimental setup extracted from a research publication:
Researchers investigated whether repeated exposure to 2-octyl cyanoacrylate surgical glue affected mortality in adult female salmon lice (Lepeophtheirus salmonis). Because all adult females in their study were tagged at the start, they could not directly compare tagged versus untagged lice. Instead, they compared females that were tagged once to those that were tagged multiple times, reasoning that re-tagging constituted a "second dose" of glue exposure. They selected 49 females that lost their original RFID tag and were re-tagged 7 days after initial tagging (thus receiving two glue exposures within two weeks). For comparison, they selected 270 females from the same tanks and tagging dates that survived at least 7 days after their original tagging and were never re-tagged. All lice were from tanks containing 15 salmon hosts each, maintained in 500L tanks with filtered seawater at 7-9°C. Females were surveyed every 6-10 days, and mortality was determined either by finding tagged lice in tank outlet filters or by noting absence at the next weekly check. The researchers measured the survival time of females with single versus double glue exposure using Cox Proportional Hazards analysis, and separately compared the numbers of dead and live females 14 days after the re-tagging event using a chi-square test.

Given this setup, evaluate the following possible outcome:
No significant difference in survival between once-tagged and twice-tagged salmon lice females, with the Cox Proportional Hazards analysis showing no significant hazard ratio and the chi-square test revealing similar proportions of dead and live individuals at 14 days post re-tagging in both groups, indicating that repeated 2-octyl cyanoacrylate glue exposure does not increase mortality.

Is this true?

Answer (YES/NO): YES